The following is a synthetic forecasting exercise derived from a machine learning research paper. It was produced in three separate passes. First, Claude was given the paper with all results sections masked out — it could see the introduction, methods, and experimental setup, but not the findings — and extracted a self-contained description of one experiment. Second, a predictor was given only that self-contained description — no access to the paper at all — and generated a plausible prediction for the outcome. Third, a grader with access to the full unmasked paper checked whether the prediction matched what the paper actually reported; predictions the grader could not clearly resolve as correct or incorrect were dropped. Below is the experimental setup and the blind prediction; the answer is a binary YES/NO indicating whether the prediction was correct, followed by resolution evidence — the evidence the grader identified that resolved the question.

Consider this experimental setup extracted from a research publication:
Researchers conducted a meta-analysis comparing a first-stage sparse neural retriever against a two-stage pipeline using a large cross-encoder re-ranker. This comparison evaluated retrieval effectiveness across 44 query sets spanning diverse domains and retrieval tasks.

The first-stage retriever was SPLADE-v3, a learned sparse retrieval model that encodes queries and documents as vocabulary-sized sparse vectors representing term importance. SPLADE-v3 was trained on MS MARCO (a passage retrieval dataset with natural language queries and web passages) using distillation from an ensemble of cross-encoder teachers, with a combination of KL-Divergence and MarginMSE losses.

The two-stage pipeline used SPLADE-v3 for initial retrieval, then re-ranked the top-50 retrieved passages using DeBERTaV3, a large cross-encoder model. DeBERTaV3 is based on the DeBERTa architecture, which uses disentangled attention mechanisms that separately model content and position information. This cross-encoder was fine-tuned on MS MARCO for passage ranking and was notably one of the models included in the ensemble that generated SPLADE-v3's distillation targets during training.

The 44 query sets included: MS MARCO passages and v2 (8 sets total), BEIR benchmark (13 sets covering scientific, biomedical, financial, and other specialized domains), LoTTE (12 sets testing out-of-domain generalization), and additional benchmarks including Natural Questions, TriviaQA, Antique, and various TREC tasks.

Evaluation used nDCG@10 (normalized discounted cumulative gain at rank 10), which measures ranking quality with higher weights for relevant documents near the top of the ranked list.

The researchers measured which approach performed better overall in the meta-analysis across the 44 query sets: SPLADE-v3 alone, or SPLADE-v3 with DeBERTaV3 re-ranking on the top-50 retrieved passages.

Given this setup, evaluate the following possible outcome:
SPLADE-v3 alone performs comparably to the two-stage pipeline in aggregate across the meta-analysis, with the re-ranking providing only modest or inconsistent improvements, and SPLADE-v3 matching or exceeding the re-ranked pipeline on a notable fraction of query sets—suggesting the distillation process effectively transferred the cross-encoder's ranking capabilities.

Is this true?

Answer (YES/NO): NO